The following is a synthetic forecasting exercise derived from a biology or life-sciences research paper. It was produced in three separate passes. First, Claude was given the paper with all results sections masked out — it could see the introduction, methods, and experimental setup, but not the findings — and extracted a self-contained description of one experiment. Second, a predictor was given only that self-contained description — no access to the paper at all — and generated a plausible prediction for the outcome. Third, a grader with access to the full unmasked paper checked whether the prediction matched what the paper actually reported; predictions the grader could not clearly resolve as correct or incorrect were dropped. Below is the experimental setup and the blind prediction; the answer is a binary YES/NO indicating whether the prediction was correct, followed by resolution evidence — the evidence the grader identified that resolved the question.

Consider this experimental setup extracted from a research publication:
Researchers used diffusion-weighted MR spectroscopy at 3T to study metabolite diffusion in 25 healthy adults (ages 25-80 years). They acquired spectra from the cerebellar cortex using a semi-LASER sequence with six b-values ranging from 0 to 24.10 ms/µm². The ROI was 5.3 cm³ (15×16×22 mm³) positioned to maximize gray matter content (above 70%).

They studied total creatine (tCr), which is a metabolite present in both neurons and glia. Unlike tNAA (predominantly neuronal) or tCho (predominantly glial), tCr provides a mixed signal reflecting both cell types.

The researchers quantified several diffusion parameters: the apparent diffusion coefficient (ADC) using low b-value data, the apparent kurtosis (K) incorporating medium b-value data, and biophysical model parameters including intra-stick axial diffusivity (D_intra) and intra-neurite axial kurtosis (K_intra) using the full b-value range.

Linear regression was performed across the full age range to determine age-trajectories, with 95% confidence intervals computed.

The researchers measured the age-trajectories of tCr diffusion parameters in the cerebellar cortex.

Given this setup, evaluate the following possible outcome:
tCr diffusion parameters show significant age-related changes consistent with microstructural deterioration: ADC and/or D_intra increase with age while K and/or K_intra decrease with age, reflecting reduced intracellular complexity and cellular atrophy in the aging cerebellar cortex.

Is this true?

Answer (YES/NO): NO